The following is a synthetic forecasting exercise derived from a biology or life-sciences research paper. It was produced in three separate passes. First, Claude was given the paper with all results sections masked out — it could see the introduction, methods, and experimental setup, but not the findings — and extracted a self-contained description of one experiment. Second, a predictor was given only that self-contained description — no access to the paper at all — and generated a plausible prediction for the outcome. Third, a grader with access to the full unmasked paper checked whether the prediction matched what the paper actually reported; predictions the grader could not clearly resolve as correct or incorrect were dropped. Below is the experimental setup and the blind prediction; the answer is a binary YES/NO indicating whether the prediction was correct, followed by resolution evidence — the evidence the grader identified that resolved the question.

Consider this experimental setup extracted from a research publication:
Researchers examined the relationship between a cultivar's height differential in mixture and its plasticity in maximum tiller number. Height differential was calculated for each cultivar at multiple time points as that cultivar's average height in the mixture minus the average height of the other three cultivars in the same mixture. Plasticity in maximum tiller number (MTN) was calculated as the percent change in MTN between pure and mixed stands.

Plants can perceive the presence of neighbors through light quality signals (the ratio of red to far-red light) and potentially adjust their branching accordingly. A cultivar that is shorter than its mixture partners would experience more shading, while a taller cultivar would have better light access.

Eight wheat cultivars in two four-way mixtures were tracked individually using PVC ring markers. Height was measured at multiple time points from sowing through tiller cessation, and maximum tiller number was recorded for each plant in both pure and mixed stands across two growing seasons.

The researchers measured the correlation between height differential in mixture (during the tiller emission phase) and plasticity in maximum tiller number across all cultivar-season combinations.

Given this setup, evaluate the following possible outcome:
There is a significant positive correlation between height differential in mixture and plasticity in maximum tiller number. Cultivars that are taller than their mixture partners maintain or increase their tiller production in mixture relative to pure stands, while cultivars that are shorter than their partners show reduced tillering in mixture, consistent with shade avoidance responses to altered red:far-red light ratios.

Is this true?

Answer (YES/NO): YES